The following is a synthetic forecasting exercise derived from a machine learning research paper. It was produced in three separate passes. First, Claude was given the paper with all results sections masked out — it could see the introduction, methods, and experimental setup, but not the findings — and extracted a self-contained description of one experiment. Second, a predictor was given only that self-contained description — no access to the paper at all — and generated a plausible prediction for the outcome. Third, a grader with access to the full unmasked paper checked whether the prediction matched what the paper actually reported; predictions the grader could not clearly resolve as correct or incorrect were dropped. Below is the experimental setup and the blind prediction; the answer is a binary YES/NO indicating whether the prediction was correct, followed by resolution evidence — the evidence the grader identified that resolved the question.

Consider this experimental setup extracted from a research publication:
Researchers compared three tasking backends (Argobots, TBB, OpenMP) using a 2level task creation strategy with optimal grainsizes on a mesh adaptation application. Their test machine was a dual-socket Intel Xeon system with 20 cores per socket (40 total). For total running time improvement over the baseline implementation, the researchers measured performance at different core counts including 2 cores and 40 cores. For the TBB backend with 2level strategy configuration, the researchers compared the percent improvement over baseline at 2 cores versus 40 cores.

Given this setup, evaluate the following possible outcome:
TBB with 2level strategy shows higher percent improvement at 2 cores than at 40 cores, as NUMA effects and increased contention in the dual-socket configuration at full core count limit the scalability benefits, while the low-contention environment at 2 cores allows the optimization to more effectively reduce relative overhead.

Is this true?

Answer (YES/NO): NO